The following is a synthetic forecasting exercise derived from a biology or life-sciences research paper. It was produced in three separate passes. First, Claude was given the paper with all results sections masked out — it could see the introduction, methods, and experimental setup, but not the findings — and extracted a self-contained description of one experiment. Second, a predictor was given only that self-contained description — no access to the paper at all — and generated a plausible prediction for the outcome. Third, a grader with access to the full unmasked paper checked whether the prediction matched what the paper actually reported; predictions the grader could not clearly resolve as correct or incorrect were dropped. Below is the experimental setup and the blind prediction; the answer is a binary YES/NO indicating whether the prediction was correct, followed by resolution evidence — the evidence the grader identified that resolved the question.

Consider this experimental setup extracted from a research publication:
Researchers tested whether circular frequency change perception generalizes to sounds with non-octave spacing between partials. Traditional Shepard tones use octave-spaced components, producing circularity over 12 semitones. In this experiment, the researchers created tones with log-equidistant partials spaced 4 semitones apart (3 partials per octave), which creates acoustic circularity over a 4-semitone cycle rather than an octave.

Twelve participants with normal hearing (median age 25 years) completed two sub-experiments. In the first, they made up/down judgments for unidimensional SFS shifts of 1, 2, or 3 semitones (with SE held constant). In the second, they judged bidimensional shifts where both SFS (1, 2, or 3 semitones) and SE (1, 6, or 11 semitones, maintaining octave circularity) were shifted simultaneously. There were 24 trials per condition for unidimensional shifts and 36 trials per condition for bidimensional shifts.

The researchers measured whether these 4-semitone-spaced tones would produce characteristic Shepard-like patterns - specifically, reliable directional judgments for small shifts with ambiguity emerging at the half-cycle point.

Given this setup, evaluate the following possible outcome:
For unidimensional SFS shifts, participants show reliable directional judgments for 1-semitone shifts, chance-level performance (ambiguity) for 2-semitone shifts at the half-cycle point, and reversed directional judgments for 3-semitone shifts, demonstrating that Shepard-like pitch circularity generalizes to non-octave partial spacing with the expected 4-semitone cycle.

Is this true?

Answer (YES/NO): YES